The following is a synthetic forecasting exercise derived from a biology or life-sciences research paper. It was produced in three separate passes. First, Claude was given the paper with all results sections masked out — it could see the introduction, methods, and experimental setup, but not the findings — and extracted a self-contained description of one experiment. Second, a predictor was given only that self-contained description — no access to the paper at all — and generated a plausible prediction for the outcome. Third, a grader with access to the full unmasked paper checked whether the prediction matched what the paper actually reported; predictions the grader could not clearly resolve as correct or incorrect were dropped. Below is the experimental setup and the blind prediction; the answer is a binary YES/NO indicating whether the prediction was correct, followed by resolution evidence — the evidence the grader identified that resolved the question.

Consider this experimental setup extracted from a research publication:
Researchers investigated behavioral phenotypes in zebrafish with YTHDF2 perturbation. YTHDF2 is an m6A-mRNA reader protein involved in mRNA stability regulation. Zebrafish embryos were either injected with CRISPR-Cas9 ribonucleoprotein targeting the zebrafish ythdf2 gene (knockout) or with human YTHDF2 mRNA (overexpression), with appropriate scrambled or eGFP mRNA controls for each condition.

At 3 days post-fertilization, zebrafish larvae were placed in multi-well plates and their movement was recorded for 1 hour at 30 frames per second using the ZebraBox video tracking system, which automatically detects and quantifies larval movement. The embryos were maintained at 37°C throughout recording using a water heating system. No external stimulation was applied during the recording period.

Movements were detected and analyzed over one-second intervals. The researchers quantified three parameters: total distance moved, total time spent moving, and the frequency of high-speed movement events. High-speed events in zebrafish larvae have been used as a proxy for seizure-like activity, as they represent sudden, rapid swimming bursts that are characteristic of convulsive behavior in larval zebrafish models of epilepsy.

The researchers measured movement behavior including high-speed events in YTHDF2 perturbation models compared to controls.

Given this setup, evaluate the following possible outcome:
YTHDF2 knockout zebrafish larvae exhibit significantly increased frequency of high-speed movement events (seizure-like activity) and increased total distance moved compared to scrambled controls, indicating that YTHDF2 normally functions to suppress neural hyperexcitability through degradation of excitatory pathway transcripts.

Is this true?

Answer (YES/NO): NO